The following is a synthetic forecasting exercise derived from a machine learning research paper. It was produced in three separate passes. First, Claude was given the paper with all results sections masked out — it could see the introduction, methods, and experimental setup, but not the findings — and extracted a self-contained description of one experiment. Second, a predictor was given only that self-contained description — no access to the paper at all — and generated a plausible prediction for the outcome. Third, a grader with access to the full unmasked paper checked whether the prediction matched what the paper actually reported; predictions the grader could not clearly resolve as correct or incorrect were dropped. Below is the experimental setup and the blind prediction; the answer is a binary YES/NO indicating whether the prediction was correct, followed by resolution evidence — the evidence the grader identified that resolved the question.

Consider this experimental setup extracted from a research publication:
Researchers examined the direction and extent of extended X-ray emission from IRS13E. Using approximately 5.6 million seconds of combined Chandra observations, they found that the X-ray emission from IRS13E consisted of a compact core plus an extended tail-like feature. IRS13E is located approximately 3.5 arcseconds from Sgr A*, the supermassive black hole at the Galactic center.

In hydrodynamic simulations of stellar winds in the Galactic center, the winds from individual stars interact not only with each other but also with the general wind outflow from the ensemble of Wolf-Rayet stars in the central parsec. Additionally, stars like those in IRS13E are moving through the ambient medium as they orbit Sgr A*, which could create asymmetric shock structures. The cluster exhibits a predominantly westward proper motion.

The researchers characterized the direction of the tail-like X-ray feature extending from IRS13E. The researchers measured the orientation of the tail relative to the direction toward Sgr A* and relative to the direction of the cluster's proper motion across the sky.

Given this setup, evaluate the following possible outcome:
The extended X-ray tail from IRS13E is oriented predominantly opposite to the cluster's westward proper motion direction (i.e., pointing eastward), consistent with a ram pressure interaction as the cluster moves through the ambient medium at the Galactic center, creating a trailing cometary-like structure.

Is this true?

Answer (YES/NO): NO